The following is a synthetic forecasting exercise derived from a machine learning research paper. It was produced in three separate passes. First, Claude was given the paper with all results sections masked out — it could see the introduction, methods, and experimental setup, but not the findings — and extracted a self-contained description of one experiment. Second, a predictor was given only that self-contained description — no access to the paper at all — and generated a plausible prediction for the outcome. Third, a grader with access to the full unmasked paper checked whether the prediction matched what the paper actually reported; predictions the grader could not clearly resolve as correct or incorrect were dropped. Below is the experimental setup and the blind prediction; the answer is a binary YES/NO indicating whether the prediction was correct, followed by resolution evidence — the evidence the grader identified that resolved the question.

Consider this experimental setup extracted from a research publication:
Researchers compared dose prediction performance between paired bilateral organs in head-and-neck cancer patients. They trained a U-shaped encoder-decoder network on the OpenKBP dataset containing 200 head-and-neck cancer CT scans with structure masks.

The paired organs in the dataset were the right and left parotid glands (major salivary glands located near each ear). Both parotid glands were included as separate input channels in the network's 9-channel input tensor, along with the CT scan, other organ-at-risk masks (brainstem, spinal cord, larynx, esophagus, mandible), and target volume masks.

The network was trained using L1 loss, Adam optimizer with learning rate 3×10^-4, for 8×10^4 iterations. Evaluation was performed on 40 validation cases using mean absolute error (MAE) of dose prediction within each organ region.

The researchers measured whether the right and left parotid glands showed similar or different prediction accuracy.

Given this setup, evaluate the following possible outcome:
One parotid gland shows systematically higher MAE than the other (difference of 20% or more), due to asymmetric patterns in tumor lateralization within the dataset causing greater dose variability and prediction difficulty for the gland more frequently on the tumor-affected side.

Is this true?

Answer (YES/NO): NO